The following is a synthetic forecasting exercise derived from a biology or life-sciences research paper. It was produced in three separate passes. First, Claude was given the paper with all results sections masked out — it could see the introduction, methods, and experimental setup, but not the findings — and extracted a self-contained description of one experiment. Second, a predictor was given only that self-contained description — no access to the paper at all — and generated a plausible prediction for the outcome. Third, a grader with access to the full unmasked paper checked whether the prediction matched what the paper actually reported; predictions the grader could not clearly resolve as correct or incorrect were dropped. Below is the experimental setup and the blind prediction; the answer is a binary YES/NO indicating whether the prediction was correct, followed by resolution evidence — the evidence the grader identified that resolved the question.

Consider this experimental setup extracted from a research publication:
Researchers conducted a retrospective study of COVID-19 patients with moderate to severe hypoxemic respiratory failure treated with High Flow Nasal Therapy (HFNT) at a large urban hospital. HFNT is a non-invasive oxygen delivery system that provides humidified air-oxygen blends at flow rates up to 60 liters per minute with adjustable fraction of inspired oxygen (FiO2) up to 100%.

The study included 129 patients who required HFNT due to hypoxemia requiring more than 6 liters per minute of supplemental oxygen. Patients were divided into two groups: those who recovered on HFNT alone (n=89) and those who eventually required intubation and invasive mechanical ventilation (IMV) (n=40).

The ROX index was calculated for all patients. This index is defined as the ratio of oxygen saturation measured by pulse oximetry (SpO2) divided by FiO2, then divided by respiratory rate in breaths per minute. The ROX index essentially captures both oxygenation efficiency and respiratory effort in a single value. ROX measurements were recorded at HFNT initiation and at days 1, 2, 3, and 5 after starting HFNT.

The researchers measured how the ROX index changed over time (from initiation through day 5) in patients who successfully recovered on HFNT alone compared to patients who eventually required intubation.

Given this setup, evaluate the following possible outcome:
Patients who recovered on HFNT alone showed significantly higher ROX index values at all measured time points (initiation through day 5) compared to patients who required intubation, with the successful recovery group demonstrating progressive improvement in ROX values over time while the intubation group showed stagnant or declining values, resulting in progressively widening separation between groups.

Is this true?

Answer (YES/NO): YES